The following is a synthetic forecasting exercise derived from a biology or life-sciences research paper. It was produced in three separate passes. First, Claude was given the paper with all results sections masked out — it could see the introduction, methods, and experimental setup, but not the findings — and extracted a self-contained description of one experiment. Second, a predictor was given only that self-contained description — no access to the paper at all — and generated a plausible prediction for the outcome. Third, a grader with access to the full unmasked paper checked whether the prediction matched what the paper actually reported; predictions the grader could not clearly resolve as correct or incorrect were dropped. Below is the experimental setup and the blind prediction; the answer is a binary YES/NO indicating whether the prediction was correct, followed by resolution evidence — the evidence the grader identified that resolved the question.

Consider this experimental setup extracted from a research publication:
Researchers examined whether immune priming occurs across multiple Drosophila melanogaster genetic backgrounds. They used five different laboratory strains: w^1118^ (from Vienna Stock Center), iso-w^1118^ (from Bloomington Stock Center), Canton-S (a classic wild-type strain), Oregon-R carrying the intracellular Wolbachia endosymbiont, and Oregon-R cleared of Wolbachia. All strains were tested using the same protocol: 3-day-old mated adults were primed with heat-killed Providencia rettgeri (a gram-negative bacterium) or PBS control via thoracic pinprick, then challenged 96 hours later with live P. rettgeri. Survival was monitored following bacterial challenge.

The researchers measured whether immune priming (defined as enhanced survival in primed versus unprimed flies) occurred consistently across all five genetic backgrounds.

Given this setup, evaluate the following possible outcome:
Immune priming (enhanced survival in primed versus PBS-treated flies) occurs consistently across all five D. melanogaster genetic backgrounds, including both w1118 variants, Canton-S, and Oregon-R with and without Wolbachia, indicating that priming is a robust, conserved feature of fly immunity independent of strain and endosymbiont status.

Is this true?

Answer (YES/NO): NO